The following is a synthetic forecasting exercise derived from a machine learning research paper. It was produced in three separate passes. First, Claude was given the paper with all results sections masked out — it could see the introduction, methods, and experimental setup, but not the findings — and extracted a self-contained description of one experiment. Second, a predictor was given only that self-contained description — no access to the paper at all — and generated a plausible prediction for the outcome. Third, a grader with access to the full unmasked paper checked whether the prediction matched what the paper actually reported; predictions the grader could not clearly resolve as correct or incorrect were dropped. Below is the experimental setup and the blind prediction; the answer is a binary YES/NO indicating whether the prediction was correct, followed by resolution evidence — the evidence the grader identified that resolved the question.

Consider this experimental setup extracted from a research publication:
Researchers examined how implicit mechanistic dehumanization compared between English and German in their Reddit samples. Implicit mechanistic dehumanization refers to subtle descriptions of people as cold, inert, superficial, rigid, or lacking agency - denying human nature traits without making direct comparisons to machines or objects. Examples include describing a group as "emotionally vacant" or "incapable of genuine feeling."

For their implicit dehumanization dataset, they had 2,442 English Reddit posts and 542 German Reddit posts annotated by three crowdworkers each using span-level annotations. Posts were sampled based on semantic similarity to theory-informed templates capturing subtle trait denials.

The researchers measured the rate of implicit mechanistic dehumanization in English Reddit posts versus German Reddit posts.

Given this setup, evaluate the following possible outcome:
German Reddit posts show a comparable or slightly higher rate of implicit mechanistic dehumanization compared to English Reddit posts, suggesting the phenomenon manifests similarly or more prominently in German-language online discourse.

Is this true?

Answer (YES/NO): NO